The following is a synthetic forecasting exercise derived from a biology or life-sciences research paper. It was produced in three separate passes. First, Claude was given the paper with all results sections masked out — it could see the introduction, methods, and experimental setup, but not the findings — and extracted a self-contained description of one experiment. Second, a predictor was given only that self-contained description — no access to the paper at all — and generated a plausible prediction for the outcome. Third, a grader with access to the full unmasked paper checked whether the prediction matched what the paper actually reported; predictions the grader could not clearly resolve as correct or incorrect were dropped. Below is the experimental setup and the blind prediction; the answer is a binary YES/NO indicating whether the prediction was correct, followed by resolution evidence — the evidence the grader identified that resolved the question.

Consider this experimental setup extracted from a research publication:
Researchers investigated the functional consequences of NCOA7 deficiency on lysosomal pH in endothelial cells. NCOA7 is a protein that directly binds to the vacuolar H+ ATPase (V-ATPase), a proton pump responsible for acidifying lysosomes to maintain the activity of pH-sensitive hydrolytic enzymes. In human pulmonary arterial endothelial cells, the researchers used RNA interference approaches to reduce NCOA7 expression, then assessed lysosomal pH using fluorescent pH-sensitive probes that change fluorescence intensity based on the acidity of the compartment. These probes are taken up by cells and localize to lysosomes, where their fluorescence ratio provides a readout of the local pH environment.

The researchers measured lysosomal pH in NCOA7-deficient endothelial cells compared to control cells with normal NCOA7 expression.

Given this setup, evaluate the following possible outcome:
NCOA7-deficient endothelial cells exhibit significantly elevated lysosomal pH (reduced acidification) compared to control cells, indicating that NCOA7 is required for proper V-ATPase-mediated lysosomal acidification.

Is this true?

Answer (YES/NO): YES